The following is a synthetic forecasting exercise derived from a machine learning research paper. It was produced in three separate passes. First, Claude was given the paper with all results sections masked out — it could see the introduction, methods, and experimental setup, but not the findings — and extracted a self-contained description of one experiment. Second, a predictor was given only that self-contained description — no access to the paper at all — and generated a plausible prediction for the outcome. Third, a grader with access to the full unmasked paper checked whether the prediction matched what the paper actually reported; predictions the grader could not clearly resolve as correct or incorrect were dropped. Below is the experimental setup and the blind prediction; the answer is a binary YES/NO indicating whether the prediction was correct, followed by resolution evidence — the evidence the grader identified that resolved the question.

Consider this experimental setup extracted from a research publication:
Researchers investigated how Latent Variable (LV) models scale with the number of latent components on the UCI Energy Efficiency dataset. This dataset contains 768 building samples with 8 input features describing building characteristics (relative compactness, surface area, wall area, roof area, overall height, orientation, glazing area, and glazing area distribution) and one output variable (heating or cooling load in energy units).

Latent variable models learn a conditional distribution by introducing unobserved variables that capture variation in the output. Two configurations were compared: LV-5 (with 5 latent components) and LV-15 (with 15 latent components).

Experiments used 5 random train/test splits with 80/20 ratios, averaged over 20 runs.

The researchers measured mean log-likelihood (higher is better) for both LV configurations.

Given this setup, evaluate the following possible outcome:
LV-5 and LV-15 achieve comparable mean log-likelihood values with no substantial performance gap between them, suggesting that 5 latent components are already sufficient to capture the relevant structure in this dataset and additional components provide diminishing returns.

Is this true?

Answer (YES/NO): YES